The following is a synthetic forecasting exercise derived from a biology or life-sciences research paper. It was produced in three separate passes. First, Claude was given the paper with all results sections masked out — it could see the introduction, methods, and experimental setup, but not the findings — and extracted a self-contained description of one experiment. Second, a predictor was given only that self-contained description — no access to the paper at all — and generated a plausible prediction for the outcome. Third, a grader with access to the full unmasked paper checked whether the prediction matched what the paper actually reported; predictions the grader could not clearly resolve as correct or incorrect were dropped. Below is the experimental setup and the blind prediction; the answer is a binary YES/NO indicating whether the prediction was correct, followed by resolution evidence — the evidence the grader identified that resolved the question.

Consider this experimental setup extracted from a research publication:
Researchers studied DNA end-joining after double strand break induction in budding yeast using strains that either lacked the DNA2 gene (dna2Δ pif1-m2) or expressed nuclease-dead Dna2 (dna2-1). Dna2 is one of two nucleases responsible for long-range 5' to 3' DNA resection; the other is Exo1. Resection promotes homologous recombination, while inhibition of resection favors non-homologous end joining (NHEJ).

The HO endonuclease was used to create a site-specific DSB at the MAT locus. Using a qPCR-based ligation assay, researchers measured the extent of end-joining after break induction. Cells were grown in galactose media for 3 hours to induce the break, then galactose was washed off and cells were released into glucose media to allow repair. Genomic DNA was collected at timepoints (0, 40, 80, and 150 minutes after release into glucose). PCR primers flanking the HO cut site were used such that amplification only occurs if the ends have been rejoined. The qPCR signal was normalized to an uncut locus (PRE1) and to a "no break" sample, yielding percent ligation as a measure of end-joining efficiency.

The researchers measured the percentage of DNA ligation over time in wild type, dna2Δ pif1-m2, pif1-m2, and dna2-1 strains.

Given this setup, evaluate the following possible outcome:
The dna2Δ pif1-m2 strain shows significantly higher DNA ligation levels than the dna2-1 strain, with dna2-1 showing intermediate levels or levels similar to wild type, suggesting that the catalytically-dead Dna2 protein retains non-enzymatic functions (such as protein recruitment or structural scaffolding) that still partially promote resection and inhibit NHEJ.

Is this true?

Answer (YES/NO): NO